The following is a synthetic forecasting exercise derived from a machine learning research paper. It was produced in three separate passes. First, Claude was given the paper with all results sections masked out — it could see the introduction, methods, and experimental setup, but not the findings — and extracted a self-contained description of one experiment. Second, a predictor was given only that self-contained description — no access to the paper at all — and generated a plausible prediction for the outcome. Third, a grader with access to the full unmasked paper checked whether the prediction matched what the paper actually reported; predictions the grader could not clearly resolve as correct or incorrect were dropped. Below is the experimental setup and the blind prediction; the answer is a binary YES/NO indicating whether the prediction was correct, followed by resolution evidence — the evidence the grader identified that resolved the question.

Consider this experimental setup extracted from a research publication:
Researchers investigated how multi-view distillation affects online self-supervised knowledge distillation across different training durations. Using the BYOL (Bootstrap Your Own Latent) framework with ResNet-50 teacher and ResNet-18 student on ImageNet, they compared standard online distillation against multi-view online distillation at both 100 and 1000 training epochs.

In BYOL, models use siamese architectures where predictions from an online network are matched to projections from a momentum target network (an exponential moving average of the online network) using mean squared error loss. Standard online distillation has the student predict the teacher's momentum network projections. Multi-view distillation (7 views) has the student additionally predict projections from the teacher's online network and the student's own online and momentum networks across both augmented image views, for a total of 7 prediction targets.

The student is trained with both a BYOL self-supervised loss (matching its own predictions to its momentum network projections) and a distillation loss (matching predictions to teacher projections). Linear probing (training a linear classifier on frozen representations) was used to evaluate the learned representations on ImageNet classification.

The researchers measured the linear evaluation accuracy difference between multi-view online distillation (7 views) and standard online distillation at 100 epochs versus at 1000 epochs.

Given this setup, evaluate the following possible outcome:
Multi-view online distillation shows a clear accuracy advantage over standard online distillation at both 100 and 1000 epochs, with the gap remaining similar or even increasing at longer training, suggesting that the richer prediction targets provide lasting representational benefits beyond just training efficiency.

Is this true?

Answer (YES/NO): NO